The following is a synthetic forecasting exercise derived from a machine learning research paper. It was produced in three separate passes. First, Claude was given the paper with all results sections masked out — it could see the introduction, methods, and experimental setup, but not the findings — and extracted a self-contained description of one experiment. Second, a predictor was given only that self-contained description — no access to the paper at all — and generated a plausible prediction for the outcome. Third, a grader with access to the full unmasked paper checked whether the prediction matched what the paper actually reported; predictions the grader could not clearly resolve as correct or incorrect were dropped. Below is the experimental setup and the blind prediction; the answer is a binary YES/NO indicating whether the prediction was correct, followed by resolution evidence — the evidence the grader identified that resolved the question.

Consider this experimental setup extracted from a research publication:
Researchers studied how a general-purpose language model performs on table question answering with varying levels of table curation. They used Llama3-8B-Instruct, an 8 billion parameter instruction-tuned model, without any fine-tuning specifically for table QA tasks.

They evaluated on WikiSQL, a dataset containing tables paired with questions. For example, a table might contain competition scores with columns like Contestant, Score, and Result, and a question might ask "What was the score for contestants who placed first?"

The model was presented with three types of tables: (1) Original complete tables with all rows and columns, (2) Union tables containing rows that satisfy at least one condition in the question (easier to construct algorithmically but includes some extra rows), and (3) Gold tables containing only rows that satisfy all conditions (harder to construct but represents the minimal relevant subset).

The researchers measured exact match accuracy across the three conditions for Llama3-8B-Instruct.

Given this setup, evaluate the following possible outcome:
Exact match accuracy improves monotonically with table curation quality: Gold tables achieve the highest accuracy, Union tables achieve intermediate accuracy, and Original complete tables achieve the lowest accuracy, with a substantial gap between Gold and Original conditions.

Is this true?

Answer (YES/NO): YES